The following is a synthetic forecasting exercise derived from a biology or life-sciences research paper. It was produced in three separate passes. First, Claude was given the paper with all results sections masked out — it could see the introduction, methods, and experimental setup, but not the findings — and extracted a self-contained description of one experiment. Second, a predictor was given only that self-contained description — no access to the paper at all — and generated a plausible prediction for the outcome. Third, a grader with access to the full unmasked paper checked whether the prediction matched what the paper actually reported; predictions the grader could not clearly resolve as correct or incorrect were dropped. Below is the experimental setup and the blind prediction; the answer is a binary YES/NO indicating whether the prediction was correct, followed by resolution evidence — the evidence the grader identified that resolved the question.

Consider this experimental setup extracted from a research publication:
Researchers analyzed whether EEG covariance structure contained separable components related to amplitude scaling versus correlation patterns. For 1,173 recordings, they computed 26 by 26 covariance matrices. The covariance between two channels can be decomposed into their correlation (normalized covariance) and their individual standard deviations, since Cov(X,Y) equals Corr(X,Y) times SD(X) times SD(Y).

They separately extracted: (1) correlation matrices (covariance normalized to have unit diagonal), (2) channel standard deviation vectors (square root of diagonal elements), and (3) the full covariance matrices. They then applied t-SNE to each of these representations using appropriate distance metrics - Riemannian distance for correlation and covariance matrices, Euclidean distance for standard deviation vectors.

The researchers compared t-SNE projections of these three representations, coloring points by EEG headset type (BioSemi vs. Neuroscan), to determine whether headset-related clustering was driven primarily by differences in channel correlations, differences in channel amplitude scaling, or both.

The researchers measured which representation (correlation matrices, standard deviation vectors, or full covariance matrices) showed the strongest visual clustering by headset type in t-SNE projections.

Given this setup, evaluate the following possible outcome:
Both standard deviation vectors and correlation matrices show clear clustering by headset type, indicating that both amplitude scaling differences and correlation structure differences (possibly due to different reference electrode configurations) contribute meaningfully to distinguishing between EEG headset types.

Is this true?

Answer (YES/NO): YES